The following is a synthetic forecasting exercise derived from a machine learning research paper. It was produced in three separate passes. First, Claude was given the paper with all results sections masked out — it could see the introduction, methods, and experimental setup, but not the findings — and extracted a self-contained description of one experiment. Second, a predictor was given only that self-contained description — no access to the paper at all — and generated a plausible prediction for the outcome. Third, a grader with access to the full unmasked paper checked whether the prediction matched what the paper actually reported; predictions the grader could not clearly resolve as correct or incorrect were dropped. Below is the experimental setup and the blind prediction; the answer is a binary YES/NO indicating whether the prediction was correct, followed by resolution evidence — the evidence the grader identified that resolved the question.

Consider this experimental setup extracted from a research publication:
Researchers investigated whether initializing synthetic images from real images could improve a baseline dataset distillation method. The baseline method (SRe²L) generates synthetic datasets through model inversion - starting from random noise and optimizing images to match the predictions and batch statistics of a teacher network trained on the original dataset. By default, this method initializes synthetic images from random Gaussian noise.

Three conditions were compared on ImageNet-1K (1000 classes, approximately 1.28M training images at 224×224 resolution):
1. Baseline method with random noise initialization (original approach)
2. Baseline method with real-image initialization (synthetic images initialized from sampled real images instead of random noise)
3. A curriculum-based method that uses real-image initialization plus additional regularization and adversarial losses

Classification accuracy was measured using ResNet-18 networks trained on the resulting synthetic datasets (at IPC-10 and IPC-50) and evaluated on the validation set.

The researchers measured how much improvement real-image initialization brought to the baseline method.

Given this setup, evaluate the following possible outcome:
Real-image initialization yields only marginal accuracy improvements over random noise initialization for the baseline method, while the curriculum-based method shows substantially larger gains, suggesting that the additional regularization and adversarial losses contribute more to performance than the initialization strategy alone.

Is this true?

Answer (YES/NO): YES